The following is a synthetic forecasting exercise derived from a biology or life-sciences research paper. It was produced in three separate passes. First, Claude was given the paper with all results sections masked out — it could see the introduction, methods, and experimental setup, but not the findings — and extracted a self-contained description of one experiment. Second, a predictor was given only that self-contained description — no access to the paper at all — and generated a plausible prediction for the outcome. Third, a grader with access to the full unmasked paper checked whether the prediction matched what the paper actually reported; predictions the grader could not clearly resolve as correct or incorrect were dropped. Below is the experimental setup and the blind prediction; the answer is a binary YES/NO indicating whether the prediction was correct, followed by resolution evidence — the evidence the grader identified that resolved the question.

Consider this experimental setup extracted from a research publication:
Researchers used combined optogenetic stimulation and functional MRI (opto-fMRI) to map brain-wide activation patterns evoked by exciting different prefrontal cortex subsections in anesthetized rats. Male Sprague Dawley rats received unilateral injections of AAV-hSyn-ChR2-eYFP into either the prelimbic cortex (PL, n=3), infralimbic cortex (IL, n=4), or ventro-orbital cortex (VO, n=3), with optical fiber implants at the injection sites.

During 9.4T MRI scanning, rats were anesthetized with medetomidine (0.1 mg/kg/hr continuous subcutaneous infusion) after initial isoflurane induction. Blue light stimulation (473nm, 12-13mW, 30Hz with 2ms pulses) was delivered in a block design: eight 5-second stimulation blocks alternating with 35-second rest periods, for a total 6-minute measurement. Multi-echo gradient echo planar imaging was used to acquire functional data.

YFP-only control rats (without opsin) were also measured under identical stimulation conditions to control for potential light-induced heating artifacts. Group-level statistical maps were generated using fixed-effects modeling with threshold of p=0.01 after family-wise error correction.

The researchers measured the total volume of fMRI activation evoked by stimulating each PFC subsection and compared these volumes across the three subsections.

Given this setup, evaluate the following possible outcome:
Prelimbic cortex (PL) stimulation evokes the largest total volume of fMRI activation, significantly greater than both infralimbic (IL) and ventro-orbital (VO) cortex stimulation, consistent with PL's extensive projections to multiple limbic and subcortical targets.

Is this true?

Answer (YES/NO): NO